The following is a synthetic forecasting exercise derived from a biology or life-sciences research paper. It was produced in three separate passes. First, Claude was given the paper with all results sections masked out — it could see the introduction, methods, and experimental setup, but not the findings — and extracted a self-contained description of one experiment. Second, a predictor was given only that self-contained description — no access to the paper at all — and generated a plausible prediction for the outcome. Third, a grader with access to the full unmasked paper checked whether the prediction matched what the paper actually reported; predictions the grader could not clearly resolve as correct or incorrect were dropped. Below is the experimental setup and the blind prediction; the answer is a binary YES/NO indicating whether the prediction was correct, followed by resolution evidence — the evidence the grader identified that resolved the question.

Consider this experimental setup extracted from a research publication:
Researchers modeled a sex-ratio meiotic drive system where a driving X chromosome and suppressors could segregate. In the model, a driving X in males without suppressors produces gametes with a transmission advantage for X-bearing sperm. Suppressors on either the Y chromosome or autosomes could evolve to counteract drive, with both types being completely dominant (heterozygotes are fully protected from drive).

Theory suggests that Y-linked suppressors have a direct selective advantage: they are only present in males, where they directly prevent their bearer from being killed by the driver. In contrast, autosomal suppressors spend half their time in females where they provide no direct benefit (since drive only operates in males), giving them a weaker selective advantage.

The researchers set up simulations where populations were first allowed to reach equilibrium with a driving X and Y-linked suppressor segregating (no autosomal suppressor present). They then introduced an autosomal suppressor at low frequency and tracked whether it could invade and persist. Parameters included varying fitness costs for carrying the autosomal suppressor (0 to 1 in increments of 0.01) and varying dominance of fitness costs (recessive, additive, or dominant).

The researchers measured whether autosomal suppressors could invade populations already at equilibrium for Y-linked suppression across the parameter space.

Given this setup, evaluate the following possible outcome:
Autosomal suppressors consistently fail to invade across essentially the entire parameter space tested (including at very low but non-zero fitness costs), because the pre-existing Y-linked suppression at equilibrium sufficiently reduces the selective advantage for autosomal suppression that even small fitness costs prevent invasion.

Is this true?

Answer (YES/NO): NO